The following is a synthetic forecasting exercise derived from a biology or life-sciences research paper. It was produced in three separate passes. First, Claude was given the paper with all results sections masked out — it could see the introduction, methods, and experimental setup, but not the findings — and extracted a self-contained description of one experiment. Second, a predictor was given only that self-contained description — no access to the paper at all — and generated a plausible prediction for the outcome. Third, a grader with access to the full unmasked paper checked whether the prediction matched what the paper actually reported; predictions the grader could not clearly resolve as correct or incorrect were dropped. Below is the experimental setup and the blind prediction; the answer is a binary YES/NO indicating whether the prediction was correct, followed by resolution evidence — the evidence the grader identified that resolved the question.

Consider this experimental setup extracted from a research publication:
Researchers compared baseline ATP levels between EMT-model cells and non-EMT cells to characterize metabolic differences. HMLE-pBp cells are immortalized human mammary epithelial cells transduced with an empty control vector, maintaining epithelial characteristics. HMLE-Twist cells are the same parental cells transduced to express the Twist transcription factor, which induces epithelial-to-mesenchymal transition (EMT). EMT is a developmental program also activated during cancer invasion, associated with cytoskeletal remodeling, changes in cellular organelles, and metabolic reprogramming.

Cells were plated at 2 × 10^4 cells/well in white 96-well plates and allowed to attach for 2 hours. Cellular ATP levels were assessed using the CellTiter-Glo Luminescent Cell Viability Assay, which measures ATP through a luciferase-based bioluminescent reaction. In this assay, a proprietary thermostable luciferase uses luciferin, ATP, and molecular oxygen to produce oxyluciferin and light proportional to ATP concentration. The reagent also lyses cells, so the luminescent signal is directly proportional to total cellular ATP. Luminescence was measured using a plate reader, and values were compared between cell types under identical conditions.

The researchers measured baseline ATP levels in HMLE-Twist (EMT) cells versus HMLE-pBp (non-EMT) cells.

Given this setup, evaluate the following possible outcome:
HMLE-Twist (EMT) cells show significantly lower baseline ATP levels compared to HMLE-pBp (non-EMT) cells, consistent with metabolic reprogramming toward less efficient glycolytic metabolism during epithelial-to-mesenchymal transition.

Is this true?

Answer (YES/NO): NO